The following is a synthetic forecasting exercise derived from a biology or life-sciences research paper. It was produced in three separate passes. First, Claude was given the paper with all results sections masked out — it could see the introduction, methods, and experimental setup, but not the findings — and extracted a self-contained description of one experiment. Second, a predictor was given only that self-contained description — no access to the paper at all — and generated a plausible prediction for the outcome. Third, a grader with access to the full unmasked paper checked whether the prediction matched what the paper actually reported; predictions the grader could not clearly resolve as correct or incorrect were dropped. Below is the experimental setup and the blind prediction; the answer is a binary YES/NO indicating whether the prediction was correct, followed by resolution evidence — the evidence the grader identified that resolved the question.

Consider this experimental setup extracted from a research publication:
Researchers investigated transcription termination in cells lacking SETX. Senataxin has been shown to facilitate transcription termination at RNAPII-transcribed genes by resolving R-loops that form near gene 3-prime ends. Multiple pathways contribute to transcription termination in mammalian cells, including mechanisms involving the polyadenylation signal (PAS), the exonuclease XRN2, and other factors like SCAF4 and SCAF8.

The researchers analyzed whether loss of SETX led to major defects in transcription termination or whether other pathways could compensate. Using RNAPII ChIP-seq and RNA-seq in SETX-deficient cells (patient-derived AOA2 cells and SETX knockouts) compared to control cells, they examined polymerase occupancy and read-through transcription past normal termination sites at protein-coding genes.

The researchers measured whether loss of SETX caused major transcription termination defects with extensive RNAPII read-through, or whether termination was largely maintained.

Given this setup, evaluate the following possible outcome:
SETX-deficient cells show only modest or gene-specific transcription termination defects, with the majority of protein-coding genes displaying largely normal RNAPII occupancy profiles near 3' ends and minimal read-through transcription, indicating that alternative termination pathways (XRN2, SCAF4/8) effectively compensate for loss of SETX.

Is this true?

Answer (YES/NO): YES